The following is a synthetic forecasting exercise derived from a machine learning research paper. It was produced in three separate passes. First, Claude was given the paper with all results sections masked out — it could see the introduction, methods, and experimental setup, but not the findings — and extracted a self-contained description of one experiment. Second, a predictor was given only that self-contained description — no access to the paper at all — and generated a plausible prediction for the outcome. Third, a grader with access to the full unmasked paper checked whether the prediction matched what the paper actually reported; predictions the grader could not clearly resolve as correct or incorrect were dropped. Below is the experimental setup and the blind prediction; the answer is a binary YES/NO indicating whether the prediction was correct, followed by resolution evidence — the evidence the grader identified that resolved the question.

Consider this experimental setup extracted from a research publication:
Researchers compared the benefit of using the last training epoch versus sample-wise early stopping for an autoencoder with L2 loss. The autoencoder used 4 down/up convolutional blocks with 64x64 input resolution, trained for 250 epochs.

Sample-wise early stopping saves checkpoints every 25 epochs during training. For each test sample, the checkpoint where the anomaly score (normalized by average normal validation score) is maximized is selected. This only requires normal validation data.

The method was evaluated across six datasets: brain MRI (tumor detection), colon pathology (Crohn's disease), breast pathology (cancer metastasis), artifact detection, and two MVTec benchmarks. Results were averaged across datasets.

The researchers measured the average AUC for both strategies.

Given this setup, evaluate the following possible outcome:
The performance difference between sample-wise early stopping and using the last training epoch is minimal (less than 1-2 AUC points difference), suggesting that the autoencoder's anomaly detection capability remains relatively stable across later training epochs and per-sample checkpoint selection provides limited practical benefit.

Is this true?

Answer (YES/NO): NO